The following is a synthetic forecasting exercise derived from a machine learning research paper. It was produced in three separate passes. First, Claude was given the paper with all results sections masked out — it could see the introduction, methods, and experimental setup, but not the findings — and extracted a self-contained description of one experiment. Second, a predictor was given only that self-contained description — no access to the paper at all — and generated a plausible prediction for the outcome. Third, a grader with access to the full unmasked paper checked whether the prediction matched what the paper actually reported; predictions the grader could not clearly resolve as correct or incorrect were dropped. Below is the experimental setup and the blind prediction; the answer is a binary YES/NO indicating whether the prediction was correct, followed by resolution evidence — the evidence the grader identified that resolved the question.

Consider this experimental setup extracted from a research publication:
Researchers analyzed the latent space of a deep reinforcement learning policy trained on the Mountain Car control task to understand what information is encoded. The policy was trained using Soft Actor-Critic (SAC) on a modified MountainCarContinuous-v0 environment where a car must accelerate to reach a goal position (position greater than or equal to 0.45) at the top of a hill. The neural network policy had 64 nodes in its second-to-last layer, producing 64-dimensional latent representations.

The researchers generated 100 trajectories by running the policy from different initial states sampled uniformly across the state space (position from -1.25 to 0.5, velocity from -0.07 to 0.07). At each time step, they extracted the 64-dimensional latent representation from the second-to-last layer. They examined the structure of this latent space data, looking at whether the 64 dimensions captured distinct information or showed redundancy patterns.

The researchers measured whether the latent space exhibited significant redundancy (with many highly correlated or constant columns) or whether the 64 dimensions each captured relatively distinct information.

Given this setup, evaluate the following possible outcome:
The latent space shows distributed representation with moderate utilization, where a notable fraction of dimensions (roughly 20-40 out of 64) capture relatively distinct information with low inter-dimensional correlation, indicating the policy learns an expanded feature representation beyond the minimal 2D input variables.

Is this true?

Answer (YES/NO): NO